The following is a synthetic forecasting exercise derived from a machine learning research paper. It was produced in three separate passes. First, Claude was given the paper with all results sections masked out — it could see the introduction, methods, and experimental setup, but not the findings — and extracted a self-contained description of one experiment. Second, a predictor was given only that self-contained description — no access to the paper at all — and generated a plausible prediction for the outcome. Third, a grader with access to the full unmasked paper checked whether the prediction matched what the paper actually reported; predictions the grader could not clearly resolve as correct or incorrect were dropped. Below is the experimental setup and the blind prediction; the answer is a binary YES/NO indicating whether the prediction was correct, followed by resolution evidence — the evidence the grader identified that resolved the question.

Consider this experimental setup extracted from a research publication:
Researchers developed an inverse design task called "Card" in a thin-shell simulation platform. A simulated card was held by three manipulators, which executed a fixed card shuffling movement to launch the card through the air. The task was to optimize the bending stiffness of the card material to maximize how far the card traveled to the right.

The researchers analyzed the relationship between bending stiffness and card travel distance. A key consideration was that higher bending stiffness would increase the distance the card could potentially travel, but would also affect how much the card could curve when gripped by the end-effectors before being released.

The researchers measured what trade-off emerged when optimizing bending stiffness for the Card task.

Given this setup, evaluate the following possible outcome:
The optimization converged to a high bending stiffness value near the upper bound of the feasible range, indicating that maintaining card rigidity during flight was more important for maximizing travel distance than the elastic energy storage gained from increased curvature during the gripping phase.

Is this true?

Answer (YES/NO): NO